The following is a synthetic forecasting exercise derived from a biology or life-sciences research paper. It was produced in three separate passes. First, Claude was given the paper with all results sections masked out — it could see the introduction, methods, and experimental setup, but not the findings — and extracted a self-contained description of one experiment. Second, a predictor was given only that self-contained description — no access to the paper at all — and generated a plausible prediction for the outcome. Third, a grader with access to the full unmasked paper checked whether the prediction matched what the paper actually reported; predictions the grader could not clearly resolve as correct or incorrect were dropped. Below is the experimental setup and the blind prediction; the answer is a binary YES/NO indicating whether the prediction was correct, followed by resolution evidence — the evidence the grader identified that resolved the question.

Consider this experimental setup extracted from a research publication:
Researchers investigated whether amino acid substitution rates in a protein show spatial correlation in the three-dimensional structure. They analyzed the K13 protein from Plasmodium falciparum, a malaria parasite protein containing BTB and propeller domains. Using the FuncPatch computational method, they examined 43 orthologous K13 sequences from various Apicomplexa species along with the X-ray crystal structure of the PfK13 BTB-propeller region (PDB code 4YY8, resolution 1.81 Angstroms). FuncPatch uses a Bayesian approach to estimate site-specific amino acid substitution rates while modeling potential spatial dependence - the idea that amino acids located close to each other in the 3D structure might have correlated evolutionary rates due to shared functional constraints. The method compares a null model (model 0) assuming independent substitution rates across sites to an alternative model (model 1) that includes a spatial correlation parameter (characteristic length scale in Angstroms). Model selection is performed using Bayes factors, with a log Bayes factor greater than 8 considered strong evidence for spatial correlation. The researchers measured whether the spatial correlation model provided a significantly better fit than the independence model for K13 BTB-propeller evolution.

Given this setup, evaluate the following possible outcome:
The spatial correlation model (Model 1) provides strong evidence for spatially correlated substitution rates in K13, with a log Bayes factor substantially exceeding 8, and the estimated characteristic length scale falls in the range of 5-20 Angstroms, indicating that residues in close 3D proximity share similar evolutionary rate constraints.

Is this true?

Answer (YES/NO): YES